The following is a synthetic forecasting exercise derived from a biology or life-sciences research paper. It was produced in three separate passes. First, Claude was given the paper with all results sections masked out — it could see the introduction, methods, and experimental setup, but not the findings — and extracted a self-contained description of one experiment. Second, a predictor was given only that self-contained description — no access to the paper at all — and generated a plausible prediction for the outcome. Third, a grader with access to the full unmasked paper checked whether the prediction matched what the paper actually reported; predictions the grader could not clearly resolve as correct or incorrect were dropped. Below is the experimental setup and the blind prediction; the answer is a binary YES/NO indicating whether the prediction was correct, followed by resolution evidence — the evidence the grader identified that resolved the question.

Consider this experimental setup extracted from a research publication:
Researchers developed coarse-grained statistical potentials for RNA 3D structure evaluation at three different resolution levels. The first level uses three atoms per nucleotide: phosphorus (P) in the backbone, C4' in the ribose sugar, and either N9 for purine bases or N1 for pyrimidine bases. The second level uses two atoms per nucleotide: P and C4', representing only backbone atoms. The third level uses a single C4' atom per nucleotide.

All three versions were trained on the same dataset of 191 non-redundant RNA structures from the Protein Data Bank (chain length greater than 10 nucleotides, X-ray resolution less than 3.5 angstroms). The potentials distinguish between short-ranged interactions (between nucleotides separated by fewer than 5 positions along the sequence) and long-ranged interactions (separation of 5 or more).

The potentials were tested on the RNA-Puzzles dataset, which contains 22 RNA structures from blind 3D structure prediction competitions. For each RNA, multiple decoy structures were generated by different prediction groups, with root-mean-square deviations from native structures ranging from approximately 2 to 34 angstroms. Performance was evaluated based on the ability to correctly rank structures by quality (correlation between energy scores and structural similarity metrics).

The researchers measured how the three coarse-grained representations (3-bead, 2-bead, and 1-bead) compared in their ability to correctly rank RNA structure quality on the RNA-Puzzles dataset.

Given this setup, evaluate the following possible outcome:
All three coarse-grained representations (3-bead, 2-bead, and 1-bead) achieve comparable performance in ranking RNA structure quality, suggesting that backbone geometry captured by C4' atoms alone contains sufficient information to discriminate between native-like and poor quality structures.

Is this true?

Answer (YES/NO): NO